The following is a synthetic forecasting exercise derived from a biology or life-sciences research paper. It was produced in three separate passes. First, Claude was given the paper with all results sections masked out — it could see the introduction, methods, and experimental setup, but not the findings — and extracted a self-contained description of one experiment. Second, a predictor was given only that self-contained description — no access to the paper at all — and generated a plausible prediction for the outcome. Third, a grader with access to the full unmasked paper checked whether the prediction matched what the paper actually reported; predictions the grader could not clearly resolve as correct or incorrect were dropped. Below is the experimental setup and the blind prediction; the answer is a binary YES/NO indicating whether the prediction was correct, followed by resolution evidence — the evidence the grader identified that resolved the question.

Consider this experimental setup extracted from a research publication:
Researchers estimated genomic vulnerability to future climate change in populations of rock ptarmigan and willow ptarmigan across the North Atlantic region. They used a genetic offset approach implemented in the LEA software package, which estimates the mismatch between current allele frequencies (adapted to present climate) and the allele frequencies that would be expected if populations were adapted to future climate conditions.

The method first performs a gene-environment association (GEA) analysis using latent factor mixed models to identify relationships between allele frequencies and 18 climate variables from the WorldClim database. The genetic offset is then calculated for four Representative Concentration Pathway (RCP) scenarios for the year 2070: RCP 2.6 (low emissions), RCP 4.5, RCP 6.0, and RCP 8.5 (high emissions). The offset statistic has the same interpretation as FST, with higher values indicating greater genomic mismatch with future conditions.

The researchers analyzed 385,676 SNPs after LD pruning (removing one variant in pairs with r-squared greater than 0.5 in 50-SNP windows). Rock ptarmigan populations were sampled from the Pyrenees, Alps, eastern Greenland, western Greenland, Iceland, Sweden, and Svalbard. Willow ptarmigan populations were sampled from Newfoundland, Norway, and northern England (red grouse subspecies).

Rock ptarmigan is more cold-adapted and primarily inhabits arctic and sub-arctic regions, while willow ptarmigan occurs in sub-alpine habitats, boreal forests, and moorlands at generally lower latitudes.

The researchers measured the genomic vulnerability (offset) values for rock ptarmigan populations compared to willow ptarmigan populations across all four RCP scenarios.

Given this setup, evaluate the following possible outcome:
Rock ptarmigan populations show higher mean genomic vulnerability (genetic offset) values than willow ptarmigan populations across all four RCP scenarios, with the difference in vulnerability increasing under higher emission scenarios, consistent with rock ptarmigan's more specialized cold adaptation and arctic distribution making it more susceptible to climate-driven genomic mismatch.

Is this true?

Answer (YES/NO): NO